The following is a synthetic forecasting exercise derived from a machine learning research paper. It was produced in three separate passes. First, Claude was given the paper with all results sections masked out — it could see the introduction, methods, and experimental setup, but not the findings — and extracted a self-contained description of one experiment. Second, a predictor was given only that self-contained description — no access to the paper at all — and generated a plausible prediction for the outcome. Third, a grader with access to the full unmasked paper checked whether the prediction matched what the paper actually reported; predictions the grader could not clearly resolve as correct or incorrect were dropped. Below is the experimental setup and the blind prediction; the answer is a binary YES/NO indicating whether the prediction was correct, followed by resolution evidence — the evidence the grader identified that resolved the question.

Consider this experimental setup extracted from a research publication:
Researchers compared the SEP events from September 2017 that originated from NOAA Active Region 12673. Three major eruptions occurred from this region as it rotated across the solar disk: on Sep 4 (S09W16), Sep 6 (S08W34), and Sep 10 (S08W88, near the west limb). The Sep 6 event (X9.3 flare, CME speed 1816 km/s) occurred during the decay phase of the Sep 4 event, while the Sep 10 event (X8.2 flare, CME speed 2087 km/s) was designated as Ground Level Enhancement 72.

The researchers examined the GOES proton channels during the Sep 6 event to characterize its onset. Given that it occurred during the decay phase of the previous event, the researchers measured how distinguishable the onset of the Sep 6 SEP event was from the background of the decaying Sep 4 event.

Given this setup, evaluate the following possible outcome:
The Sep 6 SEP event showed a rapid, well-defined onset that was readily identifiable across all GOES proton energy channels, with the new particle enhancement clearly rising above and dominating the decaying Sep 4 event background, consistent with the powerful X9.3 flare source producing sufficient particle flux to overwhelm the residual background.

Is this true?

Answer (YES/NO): NO